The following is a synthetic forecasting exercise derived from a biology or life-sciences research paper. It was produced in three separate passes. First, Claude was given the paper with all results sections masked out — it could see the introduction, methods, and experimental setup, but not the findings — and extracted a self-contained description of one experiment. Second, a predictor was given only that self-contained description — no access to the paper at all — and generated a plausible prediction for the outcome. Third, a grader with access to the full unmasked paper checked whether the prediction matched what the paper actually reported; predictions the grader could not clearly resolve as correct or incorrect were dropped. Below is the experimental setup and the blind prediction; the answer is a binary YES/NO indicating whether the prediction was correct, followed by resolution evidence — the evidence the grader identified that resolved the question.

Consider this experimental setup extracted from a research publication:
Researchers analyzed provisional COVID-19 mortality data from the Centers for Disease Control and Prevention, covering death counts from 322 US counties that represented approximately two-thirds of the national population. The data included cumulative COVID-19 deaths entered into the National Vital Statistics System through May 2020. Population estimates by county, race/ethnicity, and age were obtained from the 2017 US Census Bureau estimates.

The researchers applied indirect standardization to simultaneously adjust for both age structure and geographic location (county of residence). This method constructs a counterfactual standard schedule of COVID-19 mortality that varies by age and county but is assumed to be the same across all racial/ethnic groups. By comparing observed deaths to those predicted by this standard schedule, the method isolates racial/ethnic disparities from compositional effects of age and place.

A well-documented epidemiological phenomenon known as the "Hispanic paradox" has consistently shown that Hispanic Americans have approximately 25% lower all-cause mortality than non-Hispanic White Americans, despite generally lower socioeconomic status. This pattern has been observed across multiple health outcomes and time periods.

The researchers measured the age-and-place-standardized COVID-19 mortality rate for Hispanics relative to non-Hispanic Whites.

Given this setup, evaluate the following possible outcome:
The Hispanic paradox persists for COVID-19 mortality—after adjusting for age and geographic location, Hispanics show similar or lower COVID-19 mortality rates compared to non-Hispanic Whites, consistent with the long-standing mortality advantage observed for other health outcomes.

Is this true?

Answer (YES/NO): NO